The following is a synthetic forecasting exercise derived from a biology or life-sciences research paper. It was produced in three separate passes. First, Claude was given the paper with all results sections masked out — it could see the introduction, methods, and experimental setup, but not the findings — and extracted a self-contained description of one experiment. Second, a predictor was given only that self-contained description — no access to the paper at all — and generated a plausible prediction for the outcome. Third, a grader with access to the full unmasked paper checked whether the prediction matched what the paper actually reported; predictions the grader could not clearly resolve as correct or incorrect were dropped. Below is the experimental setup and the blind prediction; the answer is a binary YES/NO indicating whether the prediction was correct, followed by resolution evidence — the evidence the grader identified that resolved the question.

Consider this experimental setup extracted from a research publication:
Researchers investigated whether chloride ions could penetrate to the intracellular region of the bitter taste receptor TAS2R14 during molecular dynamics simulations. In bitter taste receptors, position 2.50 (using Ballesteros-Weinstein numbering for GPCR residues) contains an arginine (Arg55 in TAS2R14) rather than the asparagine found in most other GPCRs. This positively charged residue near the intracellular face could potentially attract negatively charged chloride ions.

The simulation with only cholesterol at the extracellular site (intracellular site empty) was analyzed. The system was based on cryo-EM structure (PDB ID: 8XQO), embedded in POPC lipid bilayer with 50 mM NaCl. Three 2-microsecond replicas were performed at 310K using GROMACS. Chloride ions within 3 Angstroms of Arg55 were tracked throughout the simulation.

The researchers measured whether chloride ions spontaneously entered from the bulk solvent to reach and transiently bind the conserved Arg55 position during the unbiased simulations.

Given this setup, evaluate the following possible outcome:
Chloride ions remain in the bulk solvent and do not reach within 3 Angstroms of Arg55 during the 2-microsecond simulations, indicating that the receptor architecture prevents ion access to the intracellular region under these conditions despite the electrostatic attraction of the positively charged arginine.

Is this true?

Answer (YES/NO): NO